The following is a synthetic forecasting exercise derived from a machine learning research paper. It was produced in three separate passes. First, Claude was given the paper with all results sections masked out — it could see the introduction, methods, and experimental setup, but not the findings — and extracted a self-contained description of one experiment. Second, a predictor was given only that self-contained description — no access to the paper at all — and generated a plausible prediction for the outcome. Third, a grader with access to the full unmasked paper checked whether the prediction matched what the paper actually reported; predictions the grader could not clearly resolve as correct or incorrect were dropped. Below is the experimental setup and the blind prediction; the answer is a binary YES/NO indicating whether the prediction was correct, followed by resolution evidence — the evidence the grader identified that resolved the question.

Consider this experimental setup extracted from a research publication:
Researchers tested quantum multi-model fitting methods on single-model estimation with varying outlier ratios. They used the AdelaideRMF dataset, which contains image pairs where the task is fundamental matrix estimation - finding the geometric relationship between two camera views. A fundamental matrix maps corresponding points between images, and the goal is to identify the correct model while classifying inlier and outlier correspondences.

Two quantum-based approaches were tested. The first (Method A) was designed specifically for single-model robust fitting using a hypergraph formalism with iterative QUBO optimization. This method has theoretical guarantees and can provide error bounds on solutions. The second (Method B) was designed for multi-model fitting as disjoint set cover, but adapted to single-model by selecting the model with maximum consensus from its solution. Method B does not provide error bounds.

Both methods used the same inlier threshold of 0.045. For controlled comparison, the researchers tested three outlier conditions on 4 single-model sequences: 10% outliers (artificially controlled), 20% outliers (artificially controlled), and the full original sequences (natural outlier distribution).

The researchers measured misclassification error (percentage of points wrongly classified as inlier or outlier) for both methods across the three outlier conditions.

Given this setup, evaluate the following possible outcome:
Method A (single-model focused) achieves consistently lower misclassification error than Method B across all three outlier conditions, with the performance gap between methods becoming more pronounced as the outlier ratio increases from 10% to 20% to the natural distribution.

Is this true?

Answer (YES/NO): NO